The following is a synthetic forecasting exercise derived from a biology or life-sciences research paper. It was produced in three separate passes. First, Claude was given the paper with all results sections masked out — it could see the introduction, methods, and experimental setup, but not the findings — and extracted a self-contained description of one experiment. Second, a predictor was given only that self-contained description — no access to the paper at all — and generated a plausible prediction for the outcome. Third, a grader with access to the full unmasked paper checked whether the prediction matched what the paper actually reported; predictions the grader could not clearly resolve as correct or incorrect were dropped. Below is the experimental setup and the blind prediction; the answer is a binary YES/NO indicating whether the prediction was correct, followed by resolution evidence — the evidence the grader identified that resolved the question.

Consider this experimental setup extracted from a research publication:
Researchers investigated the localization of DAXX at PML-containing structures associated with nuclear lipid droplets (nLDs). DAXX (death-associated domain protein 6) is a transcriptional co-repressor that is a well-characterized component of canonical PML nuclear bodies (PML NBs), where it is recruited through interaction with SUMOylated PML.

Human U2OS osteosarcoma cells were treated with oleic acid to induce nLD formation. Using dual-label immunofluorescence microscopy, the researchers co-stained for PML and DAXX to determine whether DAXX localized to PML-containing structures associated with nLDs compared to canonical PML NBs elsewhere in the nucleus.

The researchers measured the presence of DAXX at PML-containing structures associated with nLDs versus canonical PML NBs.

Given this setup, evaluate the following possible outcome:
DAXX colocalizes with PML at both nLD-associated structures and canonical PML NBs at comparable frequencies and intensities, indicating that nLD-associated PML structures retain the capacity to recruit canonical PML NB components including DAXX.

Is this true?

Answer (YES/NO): NO